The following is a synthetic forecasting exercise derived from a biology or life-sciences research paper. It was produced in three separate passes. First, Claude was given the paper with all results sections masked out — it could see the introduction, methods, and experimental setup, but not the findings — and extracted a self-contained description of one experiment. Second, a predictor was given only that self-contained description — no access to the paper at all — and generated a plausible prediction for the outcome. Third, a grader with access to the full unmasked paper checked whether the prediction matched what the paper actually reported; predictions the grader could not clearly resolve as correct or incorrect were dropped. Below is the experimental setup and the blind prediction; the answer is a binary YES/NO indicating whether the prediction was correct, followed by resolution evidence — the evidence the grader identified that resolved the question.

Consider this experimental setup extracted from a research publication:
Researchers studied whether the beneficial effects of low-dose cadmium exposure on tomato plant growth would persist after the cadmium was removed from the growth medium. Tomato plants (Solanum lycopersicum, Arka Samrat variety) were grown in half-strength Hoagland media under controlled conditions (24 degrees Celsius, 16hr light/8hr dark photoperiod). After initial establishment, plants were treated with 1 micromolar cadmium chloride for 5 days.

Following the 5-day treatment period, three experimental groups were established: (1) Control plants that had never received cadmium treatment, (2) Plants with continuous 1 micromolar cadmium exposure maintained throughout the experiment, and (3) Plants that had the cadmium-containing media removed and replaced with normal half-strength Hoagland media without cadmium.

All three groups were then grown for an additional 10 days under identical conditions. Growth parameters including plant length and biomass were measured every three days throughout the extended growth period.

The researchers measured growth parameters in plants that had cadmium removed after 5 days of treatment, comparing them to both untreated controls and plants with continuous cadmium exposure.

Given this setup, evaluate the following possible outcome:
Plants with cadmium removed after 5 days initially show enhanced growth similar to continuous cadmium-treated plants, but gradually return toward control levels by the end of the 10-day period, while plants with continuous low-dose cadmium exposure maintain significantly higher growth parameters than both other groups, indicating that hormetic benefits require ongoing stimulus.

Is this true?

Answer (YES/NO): NO